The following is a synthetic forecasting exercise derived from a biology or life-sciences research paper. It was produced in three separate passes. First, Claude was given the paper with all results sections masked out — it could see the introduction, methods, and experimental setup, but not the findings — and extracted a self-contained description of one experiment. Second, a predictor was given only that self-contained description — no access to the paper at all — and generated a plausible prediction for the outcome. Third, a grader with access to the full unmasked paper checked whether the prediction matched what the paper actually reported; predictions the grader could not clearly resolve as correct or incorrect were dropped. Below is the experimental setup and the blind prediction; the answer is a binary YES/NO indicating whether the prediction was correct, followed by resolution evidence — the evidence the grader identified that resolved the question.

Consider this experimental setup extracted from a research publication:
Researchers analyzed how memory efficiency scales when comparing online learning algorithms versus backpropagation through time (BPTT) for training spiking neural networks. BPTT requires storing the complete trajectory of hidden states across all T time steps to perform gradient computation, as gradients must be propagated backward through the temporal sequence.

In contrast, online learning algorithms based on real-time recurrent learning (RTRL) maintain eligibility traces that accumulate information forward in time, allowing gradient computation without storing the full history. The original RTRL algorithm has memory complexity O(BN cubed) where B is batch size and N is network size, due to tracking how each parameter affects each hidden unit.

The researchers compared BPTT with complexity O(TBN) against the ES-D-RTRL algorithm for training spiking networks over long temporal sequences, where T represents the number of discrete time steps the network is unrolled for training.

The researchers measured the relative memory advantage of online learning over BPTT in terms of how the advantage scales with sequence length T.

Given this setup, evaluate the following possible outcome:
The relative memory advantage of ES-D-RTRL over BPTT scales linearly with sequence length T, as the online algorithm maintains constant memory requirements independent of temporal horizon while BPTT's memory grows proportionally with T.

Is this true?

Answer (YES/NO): YES